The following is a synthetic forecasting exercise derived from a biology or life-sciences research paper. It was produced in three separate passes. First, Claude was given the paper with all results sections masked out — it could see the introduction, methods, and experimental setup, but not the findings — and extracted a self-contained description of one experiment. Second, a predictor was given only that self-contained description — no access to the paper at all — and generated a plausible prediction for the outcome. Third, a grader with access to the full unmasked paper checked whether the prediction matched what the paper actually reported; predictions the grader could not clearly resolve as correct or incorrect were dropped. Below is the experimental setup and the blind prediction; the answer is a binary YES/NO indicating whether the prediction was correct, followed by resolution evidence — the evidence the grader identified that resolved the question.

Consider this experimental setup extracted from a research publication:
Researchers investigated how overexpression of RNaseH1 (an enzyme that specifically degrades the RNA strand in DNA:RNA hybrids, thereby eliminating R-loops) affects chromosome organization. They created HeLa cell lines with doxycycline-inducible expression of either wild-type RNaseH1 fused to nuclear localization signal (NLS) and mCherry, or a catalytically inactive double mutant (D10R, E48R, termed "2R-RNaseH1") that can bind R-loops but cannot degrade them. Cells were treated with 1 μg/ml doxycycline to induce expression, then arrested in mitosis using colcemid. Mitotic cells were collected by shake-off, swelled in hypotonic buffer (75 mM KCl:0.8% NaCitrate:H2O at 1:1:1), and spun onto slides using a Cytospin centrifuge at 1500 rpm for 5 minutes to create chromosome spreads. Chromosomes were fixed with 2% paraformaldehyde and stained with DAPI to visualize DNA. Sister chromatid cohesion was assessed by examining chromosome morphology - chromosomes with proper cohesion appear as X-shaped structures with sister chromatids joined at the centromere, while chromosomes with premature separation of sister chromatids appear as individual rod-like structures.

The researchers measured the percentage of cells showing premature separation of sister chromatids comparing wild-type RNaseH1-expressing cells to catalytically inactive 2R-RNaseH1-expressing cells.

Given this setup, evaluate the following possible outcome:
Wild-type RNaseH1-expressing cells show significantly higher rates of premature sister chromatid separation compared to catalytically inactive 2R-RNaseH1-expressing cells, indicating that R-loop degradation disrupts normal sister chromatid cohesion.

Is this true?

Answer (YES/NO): YES